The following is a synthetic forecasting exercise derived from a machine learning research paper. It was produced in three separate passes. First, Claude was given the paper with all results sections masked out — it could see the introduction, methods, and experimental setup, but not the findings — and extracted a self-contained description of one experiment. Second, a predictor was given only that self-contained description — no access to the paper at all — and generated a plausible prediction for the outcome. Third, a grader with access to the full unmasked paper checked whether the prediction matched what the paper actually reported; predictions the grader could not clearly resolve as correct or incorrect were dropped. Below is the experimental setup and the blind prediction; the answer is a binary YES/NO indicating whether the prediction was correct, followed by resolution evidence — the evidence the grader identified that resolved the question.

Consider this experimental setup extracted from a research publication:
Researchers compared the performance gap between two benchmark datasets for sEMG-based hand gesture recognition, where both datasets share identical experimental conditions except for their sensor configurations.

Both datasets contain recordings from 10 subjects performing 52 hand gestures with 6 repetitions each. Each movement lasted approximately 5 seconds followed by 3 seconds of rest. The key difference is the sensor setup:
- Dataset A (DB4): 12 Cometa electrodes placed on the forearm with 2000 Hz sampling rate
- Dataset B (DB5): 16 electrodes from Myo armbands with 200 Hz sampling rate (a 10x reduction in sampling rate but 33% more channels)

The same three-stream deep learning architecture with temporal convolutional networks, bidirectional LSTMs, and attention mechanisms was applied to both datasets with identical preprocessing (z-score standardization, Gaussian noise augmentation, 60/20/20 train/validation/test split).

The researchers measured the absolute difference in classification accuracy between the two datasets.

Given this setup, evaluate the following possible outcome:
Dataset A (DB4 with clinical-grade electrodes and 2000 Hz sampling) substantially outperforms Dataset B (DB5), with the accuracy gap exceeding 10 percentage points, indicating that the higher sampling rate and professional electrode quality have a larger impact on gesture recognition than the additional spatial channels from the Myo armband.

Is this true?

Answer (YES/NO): NO